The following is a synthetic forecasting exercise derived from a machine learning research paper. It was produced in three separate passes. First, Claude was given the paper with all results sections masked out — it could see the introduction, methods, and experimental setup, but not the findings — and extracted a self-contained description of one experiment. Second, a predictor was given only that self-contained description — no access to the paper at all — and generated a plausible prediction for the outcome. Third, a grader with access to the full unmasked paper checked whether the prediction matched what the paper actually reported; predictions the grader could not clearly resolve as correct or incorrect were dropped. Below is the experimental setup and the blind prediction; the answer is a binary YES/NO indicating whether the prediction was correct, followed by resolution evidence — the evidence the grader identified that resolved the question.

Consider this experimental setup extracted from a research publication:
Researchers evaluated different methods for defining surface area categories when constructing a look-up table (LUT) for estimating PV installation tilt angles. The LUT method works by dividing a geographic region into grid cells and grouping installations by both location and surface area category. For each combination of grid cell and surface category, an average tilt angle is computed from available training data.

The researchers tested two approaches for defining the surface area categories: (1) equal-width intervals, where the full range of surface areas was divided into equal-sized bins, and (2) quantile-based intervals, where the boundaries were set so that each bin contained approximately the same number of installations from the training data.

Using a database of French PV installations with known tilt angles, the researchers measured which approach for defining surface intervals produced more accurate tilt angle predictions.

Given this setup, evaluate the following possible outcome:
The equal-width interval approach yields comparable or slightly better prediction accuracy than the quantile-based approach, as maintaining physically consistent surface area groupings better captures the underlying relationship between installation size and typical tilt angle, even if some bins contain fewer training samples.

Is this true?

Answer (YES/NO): NO